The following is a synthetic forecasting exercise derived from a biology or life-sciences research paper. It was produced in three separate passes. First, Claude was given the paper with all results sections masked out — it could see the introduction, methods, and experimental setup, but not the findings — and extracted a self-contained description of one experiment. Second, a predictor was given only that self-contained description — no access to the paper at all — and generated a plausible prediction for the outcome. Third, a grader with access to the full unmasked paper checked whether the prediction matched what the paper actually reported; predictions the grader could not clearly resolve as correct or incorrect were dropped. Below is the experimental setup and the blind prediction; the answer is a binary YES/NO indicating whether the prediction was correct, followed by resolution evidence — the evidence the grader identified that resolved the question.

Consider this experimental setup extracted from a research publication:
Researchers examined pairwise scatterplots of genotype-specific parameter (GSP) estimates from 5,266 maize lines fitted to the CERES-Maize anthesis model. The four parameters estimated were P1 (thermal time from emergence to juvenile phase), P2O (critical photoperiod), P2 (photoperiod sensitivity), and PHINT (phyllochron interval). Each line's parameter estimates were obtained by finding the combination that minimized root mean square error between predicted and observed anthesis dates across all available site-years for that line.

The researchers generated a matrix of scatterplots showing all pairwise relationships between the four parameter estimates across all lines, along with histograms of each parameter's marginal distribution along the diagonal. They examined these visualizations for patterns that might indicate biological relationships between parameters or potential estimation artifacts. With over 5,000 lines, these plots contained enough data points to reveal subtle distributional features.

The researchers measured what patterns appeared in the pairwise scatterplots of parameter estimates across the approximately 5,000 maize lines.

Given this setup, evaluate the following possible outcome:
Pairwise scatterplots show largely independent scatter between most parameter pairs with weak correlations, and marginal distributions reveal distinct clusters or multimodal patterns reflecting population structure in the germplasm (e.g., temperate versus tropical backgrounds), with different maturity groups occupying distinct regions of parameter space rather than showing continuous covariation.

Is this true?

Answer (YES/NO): NO